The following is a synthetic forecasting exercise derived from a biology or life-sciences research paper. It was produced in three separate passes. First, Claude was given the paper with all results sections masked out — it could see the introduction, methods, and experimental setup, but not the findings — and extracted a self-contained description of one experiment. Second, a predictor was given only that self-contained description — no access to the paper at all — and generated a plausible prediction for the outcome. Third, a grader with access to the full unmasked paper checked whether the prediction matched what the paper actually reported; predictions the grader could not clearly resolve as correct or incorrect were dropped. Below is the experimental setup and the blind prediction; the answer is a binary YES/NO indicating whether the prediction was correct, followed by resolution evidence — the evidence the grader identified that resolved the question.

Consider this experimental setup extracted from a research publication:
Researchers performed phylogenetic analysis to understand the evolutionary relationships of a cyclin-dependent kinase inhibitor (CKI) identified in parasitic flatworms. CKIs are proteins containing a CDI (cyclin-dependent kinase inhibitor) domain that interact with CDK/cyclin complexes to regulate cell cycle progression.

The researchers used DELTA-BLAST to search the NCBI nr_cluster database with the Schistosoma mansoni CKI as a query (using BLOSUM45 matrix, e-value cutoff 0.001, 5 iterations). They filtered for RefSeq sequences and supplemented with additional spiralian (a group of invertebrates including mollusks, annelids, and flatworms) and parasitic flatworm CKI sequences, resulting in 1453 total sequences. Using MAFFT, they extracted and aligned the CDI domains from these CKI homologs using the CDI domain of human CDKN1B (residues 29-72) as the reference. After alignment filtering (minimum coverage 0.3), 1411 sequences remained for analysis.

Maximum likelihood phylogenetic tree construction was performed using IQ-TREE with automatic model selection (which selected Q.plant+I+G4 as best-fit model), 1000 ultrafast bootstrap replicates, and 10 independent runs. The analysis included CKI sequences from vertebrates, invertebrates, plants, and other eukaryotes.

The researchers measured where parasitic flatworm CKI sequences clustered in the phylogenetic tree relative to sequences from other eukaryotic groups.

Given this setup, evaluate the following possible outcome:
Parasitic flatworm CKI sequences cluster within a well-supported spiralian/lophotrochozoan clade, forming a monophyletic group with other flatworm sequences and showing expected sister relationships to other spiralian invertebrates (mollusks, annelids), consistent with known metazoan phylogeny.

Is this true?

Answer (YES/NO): NO